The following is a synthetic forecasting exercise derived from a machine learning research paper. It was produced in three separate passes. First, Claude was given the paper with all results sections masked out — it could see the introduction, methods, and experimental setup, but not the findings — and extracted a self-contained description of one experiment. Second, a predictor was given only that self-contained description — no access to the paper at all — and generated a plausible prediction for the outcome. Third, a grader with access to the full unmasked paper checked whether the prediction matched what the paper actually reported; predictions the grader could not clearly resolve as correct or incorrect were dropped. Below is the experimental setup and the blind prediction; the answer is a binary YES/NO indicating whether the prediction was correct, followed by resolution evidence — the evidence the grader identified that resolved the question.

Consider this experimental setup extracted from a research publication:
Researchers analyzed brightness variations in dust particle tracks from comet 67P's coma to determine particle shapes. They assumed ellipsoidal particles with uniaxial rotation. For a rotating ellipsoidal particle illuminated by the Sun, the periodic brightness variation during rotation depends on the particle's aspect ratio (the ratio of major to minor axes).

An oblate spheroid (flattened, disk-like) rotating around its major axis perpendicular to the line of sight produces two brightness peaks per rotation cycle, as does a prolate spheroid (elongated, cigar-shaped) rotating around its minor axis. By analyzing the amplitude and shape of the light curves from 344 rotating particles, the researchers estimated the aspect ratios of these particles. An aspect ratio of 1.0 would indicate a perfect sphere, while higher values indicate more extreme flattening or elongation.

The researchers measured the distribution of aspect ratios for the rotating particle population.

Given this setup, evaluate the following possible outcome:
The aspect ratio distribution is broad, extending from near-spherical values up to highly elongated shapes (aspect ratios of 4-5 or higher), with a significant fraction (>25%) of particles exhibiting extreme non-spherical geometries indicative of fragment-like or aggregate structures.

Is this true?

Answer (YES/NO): NO